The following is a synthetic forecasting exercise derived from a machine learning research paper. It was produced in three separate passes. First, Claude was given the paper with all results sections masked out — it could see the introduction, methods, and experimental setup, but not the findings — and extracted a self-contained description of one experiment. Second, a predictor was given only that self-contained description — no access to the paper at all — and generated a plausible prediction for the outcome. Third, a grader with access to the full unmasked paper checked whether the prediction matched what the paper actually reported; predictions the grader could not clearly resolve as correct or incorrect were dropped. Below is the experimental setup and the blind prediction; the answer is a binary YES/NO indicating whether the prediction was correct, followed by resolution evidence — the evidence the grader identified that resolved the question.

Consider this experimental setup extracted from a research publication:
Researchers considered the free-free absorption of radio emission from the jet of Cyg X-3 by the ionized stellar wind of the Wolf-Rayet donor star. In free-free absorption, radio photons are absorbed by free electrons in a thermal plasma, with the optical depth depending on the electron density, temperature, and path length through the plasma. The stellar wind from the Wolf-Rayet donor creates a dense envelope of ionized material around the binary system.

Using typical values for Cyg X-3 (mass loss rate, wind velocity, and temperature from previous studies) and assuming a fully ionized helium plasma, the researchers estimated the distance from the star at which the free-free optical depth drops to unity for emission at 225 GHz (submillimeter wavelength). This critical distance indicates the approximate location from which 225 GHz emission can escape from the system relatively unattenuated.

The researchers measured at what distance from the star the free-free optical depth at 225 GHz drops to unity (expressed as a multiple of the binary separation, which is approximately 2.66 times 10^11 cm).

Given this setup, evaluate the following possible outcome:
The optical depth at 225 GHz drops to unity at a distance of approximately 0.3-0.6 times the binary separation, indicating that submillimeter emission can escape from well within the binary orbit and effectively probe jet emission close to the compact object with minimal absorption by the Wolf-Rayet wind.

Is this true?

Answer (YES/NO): NO